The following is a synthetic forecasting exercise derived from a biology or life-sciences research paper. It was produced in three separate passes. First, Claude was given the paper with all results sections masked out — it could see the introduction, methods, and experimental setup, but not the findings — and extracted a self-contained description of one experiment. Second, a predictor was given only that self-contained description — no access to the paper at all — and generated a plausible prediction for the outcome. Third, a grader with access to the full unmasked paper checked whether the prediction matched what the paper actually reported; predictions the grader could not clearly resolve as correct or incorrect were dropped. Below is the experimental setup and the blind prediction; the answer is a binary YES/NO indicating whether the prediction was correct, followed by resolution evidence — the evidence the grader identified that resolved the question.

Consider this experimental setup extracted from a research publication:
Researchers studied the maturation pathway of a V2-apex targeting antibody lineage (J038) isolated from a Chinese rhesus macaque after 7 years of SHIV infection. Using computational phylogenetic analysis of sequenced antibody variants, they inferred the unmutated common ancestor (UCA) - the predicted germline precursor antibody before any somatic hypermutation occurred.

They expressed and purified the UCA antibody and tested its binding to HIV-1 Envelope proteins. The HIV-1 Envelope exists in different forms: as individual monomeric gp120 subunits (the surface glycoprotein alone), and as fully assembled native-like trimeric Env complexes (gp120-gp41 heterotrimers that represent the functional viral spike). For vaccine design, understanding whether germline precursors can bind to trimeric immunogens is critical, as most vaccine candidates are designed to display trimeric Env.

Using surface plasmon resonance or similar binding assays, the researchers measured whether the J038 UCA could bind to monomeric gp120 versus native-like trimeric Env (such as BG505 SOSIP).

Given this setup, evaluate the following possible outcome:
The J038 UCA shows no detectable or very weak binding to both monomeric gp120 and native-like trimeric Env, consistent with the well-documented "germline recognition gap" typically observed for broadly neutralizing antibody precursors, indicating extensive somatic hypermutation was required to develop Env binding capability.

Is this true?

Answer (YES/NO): NO